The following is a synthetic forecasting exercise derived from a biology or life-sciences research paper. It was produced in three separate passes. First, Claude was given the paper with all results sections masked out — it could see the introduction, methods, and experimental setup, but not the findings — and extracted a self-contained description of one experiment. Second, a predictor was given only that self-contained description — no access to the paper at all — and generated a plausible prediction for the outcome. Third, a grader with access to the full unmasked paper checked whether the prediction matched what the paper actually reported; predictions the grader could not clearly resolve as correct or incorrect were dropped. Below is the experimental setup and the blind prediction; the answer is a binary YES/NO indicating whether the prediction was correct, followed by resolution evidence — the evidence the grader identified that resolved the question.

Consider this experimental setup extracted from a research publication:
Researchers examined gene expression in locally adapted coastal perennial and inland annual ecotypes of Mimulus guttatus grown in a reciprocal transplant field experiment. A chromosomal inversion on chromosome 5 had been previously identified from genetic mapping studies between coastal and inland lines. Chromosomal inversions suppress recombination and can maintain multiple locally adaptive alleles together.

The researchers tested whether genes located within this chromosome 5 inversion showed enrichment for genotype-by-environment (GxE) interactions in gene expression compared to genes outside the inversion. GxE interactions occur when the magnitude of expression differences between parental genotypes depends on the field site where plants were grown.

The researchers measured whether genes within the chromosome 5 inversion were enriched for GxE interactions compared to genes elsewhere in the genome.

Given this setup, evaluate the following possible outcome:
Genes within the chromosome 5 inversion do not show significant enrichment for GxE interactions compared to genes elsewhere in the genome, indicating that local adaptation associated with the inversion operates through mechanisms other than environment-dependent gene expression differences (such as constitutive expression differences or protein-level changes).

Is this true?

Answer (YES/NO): NO